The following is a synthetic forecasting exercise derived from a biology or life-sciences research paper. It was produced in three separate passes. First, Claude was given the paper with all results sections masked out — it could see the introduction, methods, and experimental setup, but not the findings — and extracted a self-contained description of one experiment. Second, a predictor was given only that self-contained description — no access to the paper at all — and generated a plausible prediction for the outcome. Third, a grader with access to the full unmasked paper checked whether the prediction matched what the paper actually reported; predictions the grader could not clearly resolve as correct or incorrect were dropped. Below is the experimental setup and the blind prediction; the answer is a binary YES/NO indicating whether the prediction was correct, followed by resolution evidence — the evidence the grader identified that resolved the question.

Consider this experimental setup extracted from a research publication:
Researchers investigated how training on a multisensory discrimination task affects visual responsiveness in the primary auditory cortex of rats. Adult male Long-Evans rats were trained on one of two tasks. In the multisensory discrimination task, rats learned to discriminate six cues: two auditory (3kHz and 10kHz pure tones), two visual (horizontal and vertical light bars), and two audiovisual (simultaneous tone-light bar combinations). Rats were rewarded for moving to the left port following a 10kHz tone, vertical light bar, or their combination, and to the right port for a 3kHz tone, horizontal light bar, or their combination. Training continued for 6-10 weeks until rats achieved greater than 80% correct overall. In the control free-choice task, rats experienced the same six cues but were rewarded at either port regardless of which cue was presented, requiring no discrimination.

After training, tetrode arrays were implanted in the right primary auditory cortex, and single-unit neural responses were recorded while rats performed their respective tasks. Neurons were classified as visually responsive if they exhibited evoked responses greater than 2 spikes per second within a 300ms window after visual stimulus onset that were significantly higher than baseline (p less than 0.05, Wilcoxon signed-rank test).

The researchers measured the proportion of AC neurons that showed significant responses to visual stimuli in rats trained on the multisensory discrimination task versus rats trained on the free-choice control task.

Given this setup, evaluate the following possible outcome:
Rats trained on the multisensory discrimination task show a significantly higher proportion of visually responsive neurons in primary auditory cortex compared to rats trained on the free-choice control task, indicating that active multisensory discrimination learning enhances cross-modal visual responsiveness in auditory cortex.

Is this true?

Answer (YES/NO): YES